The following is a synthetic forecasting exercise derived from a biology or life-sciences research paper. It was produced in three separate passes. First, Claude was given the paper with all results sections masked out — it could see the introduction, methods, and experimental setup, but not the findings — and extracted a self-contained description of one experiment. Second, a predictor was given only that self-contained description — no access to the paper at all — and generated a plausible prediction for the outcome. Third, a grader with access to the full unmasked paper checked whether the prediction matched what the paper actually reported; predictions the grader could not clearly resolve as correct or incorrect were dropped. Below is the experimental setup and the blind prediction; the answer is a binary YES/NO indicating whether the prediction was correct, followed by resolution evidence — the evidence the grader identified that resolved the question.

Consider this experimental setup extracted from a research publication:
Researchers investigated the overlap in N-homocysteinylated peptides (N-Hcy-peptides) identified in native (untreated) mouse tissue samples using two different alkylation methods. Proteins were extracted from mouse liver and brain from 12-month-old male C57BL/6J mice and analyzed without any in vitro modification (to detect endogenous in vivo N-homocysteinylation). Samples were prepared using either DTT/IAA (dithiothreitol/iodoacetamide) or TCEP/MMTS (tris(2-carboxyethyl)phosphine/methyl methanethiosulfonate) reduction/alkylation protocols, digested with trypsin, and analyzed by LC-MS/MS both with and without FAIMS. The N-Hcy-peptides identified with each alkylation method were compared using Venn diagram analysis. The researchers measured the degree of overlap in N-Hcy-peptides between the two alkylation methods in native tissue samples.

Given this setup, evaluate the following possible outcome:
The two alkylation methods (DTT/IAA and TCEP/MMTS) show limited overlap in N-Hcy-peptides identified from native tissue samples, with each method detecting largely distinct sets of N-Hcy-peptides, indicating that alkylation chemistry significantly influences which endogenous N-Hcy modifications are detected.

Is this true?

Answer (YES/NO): YES